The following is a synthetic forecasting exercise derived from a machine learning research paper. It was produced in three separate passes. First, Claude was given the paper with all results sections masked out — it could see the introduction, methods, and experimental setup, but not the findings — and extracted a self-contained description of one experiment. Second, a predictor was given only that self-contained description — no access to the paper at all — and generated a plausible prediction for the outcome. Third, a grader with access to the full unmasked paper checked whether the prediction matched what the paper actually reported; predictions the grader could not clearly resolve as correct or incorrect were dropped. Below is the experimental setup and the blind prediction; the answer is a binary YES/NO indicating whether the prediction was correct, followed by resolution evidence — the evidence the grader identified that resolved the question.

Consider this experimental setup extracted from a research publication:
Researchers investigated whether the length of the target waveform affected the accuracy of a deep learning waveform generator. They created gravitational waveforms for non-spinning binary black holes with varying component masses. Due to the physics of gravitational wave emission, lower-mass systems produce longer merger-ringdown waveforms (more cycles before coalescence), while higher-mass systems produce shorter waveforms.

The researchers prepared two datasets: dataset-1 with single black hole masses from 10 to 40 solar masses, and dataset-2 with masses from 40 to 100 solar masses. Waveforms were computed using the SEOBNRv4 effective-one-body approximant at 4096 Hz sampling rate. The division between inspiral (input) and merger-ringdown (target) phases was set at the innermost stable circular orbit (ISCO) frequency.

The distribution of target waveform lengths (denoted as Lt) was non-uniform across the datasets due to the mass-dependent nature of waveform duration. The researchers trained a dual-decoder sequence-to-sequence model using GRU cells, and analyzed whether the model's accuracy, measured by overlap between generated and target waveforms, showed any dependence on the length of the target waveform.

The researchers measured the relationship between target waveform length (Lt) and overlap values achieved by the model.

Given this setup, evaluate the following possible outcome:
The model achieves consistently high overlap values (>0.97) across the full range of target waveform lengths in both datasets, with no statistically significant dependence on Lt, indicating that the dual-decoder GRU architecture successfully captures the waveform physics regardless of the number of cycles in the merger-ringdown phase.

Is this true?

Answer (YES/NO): NO